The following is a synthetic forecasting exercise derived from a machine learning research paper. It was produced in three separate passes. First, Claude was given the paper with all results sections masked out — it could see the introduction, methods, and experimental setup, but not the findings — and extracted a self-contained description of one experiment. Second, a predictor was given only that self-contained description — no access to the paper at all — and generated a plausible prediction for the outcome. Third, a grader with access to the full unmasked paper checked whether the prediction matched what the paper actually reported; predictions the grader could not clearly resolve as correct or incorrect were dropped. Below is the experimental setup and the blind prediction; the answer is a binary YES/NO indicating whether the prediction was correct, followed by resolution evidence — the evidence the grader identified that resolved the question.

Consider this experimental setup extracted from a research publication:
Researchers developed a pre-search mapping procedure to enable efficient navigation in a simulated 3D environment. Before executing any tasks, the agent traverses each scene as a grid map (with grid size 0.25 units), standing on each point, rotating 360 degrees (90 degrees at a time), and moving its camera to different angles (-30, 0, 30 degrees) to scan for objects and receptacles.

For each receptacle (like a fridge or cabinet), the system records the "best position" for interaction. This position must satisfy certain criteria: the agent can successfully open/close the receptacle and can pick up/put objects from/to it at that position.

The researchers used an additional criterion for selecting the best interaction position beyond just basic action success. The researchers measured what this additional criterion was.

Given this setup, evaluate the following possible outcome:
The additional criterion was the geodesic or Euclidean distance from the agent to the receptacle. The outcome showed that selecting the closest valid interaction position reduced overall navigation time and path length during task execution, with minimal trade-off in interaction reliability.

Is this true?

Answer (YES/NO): NO